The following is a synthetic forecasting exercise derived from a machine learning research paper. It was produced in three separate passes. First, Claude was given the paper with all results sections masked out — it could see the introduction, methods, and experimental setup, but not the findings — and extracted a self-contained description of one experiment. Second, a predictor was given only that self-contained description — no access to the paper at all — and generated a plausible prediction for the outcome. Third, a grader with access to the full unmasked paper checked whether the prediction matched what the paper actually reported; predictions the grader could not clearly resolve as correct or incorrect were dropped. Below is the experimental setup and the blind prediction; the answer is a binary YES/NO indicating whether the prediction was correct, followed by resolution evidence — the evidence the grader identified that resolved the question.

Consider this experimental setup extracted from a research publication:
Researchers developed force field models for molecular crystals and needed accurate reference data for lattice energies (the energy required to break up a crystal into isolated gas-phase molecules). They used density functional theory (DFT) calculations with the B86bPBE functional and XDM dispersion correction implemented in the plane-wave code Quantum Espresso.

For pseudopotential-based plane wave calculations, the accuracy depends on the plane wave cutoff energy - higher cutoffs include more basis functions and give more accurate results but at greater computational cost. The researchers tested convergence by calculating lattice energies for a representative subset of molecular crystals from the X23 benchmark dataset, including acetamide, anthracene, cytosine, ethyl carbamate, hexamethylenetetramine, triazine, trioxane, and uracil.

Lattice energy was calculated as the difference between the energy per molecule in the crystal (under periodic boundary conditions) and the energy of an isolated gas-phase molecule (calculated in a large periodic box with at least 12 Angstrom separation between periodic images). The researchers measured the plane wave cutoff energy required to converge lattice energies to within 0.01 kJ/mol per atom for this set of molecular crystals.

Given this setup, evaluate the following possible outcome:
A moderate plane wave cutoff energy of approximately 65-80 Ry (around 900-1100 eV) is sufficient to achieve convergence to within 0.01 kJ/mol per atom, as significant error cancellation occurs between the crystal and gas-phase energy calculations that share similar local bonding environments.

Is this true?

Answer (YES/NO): YES